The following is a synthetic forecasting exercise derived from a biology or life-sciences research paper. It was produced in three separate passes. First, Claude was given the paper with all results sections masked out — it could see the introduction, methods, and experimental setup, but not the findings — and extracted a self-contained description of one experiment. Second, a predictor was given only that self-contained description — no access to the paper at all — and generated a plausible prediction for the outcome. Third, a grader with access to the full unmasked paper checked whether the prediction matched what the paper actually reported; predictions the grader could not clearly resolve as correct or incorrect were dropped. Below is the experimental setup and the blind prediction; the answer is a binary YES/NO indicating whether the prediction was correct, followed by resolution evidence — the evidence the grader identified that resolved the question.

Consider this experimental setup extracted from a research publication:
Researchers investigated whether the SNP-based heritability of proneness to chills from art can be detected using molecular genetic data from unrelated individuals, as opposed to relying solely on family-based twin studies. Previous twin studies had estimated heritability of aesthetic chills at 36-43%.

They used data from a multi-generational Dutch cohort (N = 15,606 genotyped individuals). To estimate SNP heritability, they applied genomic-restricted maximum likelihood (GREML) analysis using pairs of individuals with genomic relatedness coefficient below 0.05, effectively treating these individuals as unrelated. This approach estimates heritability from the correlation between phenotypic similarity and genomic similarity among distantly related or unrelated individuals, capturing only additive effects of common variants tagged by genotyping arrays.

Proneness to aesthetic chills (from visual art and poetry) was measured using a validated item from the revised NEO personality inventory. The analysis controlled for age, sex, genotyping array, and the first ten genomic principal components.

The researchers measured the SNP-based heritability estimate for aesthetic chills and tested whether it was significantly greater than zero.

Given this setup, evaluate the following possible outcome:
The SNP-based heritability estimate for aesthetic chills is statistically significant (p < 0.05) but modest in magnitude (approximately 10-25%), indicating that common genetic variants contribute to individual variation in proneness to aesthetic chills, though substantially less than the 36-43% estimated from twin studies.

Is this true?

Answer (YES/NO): NO